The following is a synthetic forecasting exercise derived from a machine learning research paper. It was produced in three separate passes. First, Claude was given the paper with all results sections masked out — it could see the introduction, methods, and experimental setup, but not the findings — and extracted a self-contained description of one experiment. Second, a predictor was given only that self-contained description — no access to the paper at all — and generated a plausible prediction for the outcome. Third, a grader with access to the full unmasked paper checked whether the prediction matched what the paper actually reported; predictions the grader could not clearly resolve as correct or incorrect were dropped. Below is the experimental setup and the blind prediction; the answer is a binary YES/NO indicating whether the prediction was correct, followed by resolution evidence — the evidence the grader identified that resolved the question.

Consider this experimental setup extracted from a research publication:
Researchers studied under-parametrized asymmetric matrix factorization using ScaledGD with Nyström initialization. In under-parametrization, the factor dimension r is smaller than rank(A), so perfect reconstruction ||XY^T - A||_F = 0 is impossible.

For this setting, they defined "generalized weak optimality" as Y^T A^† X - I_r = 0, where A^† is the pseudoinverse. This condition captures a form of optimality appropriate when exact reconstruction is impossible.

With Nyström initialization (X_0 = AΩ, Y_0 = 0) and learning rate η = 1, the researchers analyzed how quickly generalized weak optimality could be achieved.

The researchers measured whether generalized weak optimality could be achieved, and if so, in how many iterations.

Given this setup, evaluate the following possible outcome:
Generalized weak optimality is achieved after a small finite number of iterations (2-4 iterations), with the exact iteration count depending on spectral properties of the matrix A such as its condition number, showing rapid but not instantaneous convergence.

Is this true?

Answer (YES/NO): NO